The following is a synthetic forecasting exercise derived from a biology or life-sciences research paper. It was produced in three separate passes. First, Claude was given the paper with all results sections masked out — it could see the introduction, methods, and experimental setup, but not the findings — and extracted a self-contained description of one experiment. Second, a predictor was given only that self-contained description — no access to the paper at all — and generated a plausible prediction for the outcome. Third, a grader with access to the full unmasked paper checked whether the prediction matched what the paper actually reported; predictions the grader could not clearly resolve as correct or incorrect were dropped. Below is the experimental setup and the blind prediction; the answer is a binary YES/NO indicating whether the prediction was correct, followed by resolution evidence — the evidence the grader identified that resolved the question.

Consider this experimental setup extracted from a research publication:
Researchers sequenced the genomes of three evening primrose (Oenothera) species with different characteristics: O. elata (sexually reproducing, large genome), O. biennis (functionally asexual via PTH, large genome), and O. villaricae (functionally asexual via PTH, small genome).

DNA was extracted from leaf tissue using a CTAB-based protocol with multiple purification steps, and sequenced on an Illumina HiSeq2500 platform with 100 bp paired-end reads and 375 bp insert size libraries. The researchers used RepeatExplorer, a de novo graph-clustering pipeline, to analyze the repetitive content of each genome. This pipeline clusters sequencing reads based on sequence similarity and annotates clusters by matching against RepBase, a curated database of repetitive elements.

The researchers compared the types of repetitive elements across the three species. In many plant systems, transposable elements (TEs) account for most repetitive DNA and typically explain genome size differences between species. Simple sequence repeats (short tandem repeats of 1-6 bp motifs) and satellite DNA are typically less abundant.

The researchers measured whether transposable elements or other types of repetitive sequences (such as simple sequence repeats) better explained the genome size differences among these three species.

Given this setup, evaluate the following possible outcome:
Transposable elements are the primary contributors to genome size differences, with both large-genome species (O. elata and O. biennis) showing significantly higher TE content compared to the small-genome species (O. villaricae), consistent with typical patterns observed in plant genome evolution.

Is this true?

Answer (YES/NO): NO